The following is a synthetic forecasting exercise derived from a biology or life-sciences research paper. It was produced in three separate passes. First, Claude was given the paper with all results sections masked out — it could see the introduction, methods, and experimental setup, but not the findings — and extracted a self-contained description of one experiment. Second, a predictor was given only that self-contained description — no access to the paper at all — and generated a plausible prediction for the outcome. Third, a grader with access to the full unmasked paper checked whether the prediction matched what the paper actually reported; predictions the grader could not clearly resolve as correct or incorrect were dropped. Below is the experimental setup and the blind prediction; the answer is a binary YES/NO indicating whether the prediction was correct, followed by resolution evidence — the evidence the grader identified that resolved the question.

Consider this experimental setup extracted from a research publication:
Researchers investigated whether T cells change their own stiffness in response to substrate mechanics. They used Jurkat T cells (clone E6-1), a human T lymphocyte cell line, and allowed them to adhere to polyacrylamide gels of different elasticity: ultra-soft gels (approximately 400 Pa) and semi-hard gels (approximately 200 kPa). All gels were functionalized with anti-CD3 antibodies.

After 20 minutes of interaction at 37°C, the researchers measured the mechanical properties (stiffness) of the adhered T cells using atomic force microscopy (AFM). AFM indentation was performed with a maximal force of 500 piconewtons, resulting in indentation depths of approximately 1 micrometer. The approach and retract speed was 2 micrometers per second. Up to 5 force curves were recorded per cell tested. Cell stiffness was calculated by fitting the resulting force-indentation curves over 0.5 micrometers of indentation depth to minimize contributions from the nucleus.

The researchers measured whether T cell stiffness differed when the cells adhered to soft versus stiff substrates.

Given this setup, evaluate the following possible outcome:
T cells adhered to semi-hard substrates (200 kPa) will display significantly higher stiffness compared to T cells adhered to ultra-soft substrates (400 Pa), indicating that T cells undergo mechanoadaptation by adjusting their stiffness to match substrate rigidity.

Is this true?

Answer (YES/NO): NO